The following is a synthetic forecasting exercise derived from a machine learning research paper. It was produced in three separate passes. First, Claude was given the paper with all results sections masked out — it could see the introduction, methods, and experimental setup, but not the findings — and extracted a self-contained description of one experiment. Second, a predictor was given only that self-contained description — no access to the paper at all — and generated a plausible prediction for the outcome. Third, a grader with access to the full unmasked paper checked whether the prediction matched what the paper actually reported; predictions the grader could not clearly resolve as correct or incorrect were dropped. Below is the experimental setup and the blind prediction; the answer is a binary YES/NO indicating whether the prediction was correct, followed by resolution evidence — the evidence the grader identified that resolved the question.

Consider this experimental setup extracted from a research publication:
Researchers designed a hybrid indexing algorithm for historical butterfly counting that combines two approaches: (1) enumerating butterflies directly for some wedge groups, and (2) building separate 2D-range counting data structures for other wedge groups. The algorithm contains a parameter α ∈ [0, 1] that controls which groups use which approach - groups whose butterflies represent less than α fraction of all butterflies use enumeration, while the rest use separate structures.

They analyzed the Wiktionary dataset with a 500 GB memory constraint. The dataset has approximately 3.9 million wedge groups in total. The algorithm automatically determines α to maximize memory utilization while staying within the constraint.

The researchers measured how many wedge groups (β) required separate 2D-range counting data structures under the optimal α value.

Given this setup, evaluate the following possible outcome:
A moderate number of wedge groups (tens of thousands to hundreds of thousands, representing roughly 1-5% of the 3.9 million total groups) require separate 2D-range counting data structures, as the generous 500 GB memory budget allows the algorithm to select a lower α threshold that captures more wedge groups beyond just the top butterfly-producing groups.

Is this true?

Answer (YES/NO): NO